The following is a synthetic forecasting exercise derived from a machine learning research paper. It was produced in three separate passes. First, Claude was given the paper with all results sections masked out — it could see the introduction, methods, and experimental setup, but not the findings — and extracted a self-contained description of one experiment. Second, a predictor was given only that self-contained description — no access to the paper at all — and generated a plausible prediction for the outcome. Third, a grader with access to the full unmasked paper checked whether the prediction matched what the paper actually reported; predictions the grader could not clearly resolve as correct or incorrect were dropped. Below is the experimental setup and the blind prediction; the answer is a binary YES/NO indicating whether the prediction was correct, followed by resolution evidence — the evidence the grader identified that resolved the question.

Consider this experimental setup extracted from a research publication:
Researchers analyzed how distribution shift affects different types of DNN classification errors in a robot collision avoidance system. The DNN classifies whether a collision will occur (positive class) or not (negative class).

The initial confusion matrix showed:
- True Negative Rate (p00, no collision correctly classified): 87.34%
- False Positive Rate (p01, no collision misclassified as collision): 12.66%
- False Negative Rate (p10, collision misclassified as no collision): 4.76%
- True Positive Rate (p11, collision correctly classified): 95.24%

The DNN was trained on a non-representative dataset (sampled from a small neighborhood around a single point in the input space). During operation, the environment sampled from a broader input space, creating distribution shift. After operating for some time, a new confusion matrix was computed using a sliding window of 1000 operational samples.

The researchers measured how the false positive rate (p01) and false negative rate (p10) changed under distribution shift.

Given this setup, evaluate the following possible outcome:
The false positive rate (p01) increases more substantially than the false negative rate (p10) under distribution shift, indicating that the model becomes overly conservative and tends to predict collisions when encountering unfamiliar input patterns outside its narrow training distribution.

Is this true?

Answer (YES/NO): NO